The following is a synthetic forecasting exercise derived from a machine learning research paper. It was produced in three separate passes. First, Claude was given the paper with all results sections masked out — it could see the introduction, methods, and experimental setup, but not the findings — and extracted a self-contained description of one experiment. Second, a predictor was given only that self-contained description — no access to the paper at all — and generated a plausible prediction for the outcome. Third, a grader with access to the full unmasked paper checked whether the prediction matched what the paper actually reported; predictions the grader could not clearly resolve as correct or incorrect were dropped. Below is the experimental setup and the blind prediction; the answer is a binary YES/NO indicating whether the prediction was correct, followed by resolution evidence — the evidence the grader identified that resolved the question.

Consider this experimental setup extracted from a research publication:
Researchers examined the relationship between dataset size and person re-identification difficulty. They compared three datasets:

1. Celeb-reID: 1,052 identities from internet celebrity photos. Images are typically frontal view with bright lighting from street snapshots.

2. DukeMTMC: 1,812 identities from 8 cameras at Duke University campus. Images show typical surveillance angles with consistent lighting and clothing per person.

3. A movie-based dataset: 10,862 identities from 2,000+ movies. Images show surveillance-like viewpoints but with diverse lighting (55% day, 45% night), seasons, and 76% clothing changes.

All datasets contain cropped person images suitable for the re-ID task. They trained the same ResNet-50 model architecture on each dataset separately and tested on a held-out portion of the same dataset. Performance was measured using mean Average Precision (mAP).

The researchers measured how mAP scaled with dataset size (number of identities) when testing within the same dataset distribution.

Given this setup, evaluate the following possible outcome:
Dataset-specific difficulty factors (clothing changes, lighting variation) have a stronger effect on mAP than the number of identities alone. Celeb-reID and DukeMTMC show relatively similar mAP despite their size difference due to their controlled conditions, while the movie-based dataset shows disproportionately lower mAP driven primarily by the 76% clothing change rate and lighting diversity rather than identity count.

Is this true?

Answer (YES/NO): NO